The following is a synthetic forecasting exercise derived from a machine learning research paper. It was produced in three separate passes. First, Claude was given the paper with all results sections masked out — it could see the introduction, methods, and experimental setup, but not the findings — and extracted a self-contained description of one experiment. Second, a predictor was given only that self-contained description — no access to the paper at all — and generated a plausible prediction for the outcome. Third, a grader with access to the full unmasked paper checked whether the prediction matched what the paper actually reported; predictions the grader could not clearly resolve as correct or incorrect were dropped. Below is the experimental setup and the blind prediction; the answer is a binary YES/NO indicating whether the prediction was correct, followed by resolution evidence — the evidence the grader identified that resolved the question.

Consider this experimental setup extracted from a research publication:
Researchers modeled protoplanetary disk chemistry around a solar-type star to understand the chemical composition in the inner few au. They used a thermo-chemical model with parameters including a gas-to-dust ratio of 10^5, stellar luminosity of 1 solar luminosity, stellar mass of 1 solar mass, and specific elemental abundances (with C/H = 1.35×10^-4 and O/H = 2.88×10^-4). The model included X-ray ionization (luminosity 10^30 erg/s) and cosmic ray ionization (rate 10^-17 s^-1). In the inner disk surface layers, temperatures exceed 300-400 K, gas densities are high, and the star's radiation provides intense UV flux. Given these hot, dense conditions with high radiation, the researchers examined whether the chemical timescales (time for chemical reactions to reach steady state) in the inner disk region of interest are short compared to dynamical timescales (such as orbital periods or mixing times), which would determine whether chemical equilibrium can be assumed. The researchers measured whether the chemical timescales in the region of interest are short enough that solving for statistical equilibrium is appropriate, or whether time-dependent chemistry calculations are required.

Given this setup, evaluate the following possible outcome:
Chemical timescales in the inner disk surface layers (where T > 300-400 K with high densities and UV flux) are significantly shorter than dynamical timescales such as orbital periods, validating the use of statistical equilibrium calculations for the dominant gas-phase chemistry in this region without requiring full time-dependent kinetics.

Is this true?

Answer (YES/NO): YES